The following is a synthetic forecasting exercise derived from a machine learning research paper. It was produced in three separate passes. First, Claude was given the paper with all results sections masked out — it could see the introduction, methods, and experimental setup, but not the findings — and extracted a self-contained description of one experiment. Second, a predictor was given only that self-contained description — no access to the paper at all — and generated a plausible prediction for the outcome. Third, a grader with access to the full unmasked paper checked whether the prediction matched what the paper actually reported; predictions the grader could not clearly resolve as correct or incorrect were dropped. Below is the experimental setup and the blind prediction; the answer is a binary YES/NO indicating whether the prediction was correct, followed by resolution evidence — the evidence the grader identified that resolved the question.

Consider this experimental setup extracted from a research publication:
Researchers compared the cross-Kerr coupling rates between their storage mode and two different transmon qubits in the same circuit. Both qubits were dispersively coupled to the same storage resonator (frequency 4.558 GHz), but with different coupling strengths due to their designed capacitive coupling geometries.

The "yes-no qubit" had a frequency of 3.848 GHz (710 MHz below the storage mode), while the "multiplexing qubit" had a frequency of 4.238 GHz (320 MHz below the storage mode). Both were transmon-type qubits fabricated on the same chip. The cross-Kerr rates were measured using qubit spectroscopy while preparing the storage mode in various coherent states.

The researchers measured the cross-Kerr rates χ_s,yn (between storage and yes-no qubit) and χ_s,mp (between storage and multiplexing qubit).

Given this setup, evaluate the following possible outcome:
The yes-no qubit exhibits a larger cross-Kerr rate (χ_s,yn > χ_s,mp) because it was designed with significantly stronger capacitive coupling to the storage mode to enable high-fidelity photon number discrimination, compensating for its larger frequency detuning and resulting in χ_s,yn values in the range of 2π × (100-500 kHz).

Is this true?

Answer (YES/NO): NO